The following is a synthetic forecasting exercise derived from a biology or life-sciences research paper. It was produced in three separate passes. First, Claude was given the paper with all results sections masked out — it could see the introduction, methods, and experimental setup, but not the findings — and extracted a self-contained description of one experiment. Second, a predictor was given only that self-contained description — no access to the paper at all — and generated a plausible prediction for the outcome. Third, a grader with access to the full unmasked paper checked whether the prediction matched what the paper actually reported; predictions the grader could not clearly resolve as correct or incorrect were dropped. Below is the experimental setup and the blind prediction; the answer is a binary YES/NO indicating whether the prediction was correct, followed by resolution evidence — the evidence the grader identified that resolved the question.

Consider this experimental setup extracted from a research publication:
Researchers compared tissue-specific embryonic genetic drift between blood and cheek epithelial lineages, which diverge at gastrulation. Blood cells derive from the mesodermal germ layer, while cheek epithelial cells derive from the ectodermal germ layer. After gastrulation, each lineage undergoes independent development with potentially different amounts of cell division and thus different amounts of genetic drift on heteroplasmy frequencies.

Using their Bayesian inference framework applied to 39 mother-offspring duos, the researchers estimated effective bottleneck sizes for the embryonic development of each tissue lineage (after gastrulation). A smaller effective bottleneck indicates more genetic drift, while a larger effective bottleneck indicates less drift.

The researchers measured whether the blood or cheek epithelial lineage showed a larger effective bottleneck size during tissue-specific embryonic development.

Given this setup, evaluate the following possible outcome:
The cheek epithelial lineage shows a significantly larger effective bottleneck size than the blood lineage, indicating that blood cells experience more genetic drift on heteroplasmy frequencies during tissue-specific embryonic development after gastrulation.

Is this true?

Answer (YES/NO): NO